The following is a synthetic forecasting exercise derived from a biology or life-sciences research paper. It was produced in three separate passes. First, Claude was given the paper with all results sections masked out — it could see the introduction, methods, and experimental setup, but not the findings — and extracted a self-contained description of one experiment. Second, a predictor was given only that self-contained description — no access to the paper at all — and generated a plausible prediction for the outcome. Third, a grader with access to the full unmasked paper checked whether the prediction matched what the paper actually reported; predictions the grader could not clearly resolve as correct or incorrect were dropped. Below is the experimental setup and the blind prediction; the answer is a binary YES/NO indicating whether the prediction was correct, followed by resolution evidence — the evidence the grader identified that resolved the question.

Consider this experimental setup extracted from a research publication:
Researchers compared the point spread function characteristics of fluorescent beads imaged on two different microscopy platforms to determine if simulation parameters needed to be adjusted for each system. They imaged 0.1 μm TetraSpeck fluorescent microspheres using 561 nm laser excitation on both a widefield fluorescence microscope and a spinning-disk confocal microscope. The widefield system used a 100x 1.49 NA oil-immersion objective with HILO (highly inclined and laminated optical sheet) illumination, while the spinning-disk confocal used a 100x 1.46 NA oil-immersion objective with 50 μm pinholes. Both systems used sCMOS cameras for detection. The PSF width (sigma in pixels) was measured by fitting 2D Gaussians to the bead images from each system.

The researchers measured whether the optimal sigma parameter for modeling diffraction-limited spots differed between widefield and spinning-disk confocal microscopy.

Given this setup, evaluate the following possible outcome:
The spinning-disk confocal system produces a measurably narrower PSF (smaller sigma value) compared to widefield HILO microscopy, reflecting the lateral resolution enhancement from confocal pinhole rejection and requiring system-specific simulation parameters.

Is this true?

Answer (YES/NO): NO